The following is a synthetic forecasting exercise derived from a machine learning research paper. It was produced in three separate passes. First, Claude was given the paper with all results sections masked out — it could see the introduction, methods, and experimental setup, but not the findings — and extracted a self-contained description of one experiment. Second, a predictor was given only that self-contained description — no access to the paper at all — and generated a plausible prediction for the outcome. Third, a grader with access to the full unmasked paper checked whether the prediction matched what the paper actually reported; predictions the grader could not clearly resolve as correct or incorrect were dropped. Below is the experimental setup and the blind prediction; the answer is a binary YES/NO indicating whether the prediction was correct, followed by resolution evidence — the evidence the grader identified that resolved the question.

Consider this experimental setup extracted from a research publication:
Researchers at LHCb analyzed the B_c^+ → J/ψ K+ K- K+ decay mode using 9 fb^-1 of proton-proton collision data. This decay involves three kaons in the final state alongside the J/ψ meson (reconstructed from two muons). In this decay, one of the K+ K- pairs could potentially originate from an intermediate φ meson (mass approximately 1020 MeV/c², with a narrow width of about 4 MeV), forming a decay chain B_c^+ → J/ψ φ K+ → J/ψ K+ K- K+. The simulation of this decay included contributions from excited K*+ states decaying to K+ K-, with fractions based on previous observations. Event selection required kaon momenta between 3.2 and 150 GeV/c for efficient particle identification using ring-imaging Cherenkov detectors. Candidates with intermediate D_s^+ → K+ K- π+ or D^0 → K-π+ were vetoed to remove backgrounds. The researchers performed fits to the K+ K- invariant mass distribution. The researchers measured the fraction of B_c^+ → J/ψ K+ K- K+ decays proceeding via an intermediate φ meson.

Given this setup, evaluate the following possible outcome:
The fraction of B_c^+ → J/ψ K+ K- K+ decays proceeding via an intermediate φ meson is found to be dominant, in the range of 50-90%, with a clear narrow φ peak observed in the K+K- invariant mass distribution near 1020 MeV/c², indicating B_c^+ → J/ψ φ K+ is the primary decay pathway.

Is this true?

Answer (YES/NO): NO